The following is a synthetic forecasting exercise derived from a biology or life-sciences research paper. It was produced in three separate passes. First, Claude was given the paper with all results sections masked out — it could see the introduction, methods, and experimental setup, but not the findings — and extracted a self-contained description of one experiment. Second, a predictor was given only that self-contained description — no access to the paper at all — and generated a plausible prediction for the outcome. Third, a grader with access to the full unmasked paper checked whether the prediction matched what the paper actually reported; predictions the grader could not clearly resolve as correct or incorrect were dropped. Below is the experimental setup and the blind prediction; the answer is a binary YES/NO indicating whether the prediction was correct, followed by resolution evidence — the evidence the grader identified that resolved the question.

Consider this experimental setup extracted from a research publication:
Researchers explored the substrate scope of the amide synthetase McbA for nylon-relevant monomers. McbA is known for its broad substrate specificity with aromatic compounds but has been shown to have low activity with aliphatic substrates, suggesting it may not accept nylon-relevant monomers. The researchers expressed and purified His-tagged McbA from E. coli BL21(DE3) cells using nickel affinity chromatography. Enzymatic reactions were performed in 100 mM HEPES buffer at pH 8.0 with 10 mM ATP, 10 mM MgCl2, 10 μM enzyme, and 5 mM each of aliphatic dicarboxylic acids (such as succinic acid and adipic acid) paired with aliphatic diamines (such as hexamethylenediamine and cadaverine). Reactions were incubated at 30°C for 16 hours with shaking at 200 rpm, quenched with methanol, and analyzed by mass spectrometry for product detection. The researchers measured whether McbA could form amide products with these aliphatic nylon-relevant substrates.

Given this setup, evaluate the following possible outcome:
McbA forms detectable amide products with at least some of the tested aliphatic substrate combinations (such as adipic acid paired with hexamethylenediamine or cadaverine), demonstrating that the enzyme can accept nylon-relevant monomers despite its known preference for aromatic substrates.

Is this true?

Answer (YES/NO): NO